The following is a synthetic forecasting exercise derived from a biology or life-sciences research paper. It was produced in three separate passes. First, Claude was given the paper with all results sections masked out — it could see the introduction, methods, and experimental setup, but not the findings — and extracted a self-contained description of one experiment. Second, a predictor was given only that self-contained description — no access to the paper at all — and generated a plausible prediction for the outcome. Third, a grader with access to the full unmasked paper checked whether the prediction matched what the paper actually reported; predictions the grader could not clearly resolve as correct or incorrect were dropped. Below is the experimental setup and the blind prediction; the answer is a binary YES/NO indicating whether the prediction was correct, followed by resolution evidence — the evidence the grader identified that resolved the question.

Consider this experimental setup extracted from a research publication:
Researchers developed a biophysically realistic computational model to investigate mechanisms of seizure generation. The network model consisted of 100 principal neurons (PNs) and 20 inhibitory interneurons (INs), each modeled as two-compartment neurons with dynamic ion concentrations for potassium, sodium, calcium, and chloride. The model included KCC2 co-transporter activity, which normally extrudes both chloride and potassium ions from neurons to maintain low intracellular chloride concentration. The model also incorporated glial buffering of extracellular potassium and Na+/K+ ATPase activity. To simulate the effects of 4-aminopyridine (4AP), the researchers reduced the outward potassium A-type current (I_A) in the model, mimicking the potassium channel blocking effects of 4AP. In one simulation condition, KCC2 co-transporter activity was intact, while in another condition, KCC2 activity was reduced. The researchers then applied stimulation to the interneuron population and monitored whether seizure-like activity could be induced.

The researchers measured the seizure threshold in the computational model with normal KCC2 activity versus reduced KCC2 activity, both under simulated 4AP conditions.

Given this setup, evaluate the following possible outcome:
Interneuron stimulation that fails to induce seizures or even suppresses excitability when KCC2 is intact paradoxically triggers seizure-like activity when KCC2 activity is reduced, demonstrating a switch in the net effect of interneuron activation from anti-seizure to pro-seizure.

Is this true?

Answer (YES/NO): NO